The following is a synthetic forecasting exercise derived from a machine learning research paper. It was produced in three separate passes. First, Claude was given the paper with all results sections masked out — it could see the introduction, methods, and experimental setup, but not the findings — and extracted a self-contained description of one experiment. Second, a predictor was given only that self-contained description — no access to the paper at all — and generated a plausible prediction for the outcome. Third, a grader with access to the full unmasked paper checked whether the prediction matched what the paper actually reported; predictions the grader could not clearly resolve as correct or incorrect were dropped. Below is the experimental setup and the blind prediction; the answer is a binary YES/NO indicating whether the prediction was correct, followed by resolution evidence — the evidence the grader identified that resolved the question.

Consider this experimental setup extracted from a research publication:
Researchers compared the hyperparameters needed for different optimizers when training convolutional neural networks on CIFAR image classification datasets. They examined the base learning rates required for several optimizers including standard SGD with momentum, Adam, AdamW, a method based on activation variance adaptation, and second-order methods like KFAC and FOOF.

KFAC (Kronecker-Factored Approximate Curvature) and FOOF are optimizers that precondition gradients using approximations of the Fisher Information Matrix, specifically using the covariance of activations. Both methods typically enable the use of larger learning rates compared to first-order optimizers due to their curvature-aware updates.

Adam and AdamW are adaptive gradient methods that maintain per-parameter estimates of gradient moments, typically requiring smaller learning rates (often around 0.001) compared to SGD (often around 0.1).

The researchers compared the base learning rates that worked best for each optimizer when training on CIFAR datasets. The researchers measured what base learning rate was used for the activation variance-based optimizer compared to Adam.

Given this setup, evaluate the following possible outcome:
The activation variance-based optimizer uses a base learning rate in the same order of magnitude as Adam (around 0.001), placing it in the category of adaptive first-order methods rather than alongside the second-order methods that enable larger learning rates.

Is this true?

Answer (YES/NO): NO